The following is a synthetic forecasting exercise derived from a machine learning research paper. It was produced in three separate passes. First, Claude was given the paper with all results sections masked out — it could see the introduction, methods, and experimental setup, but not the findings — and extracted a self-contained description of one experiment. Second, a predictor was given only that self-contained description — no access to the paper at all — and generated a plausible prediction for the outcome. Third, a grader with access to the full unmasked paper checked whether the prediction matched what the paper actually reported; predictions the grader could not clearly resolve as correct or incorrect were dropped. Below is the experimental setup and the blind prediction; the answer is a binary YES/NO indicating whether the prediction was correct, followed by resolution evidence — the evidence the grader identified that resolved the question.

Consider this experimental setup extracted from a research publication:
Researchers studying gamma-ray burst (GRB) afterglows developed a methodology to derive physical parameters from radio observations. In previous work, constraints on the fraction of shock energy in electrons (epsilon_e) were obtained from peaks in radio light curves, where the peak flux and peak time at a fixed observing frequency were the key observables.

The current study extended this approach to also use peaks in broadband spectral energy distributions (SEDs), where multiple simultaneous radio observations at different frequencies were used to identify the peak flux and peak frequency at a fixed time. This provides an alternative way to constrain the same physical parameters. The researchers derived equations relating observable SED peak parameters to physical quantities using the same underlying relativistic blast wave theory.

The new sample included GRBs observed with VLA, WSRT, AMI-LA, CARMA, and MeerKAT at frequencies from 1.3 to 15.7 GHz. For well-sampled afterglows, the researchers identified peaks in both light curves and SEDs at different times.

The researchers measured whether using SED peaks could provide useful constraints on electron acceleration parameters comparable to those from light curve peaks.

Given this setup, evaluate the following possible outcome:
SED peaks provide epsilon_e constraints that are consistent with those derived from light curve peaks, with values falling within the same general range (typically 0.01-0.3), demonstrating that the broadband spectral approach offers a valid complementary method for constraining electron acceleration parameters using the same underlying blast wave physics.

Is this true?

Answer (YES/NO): YES